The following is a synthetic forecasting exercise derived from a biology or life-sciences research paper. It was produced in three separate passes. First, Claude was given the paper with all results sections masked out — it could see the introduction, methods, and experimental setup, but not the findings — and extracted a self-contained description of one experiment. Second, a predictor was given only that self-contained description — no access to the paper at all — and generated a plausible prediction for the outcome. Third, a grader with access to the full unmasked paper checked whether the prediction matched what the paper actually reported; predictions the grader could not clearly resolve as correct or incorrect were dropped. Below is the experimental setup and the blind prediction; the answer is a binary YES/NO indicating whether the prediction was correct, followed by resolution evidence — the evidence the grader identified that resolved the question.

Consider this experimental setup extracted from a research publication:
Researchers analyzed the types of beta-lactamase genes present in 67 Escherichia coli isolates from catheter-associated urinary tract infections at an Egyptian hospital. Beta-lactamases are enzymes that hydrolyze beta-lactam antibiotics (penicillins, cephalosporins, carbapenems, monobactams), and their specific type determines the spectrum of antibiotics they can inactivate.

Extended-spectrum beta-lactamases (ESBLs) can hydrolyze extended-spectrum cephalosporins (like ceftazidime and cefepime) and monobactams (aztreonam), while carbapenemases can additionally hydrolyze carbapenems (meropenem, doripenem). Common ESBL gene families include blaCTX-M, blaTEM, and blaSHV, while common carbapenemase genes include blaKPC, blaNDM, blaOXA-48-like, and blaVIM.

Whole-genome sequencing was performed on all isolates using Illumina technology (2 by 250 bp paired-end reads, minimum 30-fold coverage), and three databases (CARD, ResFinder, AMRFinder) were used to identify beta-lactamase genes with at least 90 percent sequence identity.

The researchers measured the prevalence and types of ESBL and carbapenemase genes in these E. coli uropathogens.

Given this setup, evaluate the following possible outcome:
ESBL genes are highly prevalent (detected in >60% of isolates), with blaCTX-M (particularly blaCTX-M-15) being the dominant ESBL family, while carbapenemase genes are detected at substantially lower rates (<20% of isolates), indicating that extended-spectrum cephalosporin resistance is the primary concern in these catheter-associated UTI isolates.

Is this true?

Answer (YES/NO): NO